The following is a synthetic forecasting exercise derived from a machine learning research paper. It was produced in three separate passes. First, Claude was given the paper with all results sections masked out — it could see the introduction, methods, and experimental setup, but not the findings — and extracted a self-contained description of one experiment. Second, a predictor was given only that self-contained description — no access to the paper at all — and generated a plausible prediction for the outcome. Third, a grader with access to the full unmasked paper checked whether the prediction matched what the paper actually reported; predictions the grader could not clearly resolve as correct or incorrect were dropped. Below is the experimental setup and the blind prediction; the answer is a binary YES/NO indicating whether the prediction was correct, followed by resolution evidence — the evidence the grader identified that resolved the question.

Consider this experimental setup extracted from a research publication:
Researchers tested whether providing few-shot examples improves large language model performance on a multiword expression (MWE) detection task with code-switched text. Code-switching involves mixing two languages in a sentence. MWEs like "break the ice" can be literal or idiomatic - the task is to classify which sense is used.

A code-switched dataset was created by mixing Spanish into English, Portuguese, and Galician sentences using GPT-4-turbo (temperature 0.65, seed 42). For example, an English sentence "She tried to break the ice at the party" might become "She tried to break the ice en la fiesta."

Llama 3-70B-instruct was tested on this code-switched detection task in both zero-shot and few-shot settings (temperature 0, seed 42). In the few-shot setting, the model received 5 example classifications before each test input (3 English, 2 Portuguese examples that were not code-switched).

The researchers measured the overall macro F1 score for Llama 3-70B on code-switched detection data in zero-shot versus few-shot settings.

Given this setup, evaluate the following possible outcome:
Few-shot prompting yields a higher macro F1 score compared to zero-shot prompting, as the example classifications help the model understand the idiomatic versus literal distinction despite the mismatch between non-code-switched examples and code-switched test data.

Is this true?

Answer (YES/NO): YES